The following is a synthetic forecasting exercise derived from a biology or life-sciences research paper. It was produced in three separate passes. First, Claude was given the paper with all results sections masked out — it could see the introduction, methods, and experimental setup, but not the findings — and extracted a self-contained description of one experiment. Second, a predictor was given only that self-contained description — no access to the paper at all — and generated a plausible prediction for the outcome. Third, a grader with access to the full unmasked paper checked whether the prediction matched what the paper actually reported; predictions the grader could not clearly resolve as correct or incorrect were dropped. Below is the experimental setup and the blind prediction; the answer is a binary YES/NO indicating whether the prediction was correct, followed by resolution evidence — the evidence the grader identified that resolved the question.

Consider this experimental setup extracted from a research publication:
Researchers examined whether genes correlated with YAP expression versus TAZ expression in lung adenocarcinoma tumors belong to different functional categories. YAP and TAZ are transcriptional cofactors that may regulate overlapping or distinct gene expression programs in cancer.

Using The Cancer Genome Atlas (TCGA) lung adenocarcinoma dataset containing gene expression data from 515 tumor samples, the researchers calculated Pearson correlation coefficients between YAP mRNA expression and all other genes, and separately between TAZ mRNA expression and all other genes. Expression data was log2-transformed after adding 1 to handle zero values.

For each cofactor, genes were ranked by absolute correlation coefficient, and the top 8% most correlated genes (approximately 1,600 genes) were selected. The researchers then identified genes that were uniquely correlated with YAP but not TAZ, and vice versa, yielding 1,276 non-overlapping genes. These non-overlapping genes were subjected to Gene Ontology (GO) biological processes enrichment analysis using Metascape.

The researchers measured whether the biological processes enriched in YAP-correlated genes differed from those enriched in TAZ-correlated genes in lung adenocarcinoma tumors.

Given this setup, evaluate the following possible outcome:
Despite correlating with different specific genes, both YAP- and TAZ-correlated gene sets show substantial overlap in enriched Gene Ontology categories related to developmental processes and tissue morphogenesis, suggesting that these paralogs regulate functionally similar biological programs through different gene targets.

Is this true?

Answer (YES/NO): NO